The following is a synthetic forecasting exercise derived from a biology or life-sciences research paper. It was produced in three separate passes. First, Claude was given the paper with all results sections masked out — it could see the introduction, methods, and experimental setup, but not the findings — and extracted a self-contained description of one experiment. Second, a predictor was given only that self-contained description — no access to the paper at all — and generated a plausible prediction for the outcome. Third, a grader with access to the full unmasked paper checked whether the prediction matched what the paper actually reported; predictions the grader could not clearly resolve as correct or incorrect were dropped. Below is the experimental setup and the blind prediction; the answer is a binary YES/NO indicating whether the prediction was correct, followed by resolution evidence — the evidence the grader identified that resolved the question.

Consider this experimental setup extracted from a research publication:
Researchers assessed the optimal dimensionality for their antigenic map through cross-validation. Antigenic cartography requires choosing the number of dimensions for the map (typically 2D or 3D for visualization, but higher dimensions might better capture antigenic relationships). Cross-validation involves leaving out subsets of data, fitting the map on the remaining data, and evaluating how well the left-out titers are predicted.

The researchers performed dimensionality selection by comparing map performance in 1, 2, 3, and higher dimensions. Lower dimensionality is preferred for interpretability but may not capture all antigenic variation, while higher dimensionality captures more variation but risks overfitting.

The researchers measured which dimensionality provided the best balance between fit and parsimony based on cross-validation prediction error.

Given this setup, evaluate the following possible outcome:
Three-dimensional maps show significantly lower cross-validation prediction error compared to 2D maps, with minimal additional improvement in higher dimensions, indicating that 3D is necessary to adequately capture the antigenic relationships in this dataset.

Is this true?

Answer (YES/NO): NO